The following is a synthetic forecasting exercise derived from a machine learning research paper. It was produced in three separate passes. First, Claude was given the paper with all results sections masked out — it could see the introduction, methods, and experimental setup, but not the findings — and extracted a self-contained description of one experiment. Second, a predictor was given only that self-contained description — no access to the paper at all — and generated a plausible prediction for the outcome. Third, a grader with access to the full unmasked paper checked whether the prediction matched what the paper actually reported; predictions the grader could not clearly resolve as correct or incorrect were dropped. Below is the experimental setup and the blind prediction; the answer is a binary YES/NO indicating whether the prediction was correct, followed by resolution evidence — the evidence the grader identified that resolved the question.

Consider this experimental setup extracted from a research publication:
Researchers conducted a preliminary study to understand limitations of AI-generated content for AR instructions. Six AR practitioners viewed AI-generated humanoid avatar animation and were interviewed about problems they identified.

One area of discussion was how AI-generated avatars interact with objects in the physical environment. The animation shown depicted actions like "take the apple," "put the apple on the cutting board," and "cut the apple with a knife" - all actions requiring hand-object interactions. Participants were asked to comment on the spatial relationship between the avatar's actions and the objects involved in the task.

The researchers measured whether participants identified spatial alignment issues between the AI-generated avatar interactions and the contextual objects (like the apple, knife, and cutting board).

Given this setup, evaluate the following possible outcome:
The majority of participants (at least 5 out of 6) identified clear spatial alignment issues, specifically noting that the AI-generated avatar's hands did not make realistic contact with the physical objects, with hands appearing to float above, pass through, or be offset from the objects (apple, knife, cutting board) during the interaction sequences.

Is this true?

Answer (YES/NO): NO